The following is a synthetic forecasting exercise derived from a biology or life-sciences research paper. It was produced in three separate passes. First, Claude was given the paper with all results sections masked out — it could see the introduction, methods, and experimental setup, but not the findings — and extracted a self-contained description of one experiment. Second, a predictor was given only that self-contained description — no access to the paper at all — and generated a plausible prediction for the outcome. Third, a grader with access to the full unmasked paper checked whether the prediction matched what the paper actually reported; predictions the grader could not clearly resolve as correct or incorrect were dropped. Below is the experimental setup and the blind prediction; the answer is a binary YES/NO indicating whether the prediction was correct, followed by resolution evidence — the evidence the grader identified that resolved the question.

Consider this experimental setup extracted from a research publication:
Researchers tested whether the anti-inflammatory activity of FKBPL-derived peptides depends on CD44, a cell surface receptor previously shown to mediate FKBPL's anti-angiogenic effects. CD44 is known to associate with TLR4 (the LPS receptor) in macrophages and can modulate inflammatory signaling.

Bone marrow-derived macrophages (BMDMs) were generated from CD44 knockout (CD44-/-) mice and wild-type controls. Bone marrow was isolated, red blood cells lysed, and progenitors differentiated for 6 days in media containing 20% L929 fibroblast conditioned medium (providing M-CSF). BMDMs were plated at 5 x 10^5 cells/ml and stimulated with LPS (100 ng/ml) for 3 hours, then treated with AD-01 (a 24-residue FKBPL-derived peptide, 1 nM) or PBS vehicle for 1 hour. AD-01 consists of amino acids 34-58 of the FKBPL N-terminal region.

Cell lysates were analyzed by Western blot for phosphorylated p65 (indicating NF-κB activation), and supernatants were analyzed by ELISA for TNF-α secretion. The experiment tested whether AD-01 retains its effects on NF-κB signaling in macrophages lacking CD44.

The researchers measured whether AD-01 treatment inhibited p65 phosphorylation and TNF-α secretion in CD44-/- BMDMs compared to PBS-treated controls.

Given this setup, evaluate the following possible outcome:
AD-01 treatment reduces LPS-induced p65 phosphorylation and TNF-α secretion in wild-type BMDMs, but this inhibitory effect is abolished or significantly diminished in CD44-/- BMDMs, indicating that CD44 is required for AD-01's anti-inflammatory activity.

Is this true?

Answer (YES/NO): NO